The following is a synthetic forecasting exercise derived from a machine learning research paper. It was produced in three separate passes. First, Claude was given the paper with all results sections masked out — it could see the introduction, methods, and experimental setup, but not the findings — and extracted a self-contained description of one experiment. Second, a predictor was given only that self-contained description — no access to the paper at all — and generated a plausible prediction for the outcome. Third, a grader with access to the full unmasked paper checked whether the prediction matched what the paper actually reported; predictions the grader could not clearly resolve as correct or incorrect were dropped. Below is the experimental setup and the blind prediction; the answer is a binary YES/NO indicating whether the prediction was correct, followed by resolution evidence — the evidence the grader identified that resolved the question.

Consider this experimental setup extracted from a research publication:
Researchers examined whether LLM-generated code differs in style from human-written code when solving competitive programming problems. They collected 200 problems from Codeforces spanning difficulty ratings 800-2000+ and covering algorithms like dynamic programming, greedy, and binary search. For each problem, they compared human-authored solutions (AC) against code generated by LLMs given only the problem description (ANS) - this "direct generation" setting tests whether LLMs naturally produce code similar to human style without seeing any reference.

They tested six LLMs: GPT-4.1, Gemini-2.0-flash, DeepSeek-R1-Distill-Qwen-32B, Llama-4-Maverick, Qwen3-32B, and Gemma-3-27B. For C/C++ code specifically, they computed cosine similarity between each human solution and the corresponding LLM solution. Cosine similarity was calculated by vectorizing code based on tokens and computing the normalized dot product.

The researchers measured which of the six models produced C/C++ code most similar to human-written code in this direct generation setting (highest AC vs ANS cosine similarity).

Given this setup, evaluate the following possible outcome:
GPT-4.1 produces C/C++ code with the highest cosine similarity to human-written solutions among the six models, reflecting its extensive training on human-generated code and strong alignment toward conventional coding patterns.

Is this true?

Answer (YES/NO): NO